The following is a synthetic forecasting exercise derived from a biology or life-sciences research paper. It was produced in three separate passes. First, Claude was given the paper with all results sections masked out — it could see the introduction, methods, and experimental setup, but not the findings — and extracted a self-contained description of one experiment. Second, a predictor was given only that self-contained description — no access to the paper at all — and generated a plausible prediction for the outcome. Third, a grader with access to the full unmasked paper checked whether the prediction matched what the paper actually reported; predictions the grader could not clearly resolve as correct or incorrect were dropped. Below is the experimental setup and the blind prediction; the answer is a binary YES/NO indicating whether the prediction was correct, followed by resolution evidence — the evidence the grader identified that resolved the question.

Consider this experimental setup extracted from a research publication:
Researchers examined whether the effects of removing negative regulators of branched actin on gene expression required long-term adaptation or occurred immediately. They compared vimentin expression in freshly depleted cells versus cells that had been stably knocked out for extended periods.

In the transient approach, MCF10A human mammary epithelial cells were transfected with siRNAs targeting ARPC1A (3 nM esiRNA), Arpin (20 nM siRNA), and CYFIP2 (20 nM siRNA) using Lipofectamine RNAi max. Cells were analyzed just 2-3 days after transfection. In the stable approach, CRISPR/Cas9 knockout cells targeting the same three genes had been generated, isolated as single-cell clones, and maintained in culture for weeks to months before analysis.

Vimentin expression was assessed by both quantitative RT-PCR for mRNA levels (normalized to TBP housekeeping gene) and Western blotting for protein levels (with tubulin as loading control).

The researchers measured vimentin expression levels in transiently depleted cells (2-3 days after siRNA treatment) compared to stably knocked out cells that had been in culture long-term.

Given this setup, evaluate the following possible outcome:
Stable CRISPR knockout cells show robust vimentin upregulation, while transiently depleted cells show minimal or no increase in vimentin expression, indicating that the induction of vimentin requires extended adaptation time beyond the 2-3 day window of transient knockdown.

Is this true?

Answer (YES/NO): NO